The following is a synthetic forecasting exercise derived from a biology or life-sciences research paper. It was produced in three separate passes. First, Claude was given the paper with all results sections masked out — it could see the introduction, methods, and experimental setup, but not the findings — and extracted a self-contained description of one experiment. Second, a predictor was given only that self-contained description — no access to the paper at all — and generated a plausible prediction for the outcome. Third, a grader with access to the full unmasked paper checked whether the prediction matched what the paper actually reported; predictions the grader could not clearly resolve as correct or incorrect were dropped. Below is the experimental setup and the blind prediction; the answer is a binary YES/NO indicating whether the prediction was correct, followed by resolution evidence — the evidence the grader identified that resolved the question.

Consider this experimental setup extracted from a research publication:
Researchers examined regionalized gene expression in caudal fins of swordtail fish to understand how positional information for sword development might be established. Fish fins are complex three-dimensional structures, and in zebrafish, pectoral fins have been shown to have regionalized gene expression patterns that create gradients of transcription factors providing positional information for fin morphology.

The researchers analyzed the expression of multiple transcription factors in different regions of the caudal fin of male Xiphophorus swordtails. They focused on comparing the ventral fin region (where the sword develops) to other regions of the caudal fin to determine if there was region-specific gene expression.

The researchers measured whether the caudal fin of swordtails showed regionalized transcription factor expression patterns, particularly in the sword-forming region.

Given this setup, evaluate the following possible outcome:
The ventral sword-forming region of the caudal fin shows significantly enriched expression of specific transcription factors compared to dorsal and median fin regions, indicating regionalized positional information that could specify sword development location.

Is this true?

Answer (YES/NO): YES